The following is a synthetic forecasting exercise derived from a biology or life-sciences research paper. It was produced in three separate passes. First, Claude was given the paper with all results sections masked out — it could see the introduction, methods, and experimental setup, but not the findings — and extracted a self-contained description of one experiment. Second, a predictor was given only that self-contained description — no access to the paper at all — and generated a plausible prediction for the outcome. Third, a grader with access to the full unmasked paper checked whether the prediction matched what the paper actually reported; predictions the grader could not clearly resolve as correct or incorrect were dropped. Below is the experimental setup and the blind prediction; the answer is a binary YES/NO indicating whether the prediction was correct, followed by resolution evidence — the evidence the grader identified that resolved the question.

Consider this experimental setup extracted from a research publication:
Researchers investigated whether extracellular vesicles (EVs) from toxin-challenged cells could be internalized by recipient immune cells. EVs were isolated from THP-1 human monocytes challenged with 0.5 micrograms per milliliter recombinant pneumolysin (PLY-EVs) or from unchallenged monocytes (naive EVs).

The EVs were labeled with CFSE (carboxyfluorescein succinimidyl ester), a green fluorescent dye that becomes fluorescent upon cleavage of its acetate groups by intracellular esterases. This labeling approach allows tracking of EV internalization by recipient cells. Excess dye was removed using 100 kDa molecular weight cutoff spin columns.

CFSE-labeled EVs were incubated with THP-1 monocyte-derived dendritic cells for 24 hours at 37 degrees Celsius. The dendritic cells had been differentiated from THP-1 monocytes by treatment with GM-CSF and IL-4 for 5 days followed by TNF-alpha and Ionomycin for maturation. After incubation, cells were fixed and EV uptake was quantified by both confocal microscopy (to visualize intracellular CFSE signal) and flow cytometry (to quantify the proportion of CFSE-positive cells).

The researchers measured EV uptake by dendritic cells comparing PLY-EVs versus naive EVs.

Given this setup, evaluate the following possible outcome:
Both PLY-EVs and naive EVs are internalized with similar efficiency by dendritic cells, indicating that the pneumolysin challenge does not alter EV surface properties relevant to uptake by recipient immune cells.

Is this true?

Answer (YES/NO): NO